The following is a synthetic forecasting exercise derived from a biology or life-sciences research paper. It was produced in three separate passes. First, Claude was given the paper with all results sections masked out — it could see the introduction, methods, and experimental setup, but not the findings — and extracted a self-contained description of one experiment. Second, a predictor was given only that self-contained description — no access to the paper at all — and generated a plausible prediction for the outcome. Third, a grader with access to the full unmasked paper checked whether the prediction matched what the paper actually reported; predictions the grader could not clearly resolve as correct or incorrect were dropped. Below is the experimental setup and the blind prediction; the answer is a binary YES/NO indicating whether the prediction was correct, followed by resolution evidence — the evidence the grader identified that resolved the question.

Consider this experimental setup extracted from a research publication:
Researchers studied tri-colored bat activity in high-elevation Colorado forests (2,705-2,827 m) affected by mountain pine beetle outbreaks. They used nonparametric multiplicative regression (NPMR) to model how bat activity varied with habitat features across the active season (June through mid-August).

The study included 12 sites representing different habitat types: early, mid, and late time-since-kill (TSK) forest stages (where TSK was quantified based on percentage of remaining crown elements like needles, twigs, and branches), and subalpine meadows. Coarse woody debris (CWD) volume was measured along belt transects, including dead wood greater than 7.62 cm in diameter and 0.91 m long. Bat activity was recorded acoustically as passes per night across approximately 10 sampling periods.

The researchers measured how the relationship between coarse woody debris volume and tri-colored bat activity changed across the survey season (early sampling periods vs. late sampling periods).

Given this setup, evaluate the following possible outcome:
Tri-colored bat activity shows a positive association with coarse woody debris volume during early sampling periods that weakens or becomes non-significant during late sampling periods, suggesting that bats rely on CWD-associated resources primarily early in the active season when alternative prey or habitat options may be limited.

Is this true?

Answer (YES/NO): NO